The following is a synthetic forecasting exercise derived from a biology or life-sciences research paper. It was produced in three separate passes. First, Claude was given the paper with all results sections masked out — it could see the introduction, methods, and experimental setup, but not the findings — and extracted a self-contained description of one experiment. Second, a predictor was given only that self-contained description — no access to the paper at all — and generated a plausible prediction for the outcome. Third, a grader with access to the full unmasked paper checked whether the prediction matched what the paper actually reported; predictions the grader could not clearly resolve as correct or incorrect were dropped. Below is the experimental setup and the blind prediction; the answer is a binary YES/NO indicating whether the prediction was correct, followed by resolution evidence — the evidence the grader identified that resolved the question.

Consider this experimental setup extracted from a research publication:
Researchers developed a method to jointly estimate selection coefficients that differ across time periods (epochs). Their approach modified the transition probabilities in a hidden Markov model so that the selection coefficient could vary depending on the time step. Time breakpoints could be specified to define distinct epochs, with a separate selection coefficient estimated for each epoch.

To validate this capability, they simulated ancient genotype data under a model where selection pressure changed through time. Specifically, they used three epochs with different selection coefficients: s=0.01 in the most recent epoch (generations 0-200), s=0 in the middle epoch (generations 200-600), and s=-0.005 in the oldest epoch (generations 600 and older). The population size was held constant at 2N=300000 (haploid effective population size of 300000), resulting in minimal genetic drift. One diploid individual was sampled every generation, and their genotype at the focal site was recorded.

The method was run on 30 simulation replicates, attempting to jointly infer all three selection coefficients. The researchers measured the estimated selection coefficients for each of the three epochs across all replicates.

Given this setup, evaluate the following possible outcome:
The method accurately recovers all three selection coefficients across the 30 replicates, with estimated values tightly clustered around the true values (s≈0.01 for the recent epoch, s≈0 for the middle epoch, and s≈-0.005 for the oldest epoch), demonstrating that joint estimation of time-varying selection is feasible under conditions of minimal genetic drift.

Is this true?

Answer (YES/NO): YES